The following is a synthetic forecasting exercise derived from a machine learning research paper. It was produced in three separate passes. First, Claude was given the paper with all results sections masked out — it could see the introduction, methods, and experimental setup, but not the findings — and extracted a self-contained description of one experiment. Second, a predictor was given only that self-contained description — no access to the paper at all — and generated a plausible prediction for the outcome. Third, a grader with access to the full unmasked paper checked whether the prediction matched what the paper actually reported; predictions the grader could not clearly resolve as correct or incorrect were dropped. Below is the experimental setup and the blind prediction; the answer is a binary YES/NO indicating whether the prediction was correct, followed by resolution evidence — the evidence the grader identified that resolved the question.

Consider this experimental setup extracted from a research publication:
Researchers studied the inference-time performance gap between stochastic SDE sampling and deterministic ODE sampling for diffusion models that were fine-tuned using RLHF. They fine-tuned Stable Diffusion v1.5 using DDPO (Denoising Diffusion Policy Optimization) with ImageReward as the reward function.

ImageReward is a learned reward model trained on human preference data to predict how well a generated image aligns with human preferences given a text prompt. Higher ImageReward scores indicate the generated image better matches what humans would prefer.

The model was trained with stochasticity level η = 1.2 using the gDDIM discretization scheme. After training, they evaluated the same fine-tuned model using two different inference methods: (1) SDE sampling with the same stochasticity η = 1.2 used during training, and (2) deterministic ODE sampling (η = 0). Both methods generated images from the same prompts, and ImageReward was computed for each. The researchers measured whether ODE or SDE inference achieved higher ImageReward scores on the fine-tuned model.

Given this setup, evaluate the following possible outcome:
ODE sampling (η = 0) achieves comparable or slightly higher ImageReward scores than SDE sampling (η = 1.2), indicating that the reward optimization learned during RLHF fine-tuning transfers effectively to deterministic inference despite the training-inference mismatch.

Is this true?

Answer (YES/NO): NO